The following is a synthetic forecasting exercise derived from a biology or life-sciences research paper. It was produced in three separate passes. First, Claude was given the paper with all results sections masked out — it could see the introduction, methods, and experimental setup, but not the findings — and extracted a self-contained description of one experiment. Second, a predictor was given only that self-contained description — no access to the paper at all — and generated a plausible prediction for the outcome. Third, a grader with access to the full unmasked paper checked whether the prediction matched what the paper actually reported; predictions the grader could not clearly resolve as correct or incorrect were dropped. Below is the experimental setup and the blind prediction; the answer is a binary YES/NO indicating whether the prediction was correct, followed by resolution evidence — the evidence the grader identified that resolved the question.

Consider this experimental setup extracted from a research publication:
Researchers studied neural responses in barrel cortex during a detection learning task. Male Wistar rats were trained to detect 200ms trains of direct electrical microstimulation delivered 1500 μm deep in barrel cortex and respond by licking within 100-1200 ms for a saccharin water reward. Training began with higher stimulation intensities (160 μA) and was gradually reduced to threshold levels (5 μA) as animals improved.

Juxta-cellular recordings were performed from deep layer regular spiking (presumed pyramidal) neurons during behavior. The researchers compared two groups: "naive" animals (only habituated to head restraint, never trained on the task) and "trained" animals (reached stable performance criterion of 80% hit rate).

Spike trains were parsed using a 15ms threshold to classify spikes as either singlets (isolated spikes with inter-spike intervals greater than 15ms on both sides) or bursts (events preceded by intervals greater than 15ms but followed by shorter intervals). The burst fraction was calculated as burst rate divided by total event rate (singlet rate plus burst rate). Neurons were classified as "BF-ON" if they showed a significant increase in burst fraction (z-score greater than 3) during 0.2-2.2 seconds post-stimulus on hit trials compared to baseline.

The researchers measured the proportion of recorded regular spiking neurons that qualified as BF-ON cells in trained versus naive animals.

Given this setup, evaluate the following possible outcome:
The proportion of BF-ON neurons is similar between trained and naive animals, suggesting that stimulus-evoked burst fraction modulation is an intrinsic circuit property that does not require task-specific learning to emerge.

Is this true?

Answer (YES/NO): NO